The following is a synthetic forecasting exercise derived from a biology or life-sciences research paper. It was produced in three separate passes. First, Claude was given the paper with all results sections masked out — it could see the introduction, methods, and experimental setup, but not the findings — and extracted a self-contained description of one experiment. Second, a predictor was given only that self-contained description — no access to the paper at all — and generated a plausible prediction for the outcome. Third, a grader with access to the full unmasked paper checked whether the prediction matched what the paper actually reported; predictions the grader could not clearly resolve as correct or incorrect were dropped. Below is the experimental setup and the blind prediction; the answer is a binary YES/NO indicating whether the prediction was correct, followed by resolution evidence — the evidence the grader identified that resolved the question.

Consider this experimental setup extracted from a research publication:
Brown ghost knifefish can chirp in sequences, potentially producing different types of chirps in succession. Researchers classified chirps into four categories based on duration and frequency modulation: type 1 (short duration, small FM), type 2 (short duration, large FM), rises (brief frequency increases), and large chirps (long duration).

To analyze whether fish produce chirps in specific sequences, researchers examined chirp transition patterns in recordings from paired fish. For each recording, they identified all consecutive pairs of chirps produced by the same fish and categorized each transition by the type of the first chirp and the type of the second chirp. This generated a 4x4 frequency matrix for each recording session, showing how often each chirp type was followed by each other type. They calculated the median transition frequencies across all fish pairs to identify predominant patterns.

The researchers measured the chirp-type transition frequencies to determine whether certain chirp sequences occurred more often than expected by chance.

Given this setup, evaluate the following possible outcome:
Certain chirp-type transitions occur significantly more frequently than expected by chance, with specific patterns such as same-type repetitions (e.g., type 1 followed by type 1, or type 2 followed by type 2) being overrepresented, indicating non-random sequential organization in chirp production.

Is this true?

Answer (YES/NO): NO